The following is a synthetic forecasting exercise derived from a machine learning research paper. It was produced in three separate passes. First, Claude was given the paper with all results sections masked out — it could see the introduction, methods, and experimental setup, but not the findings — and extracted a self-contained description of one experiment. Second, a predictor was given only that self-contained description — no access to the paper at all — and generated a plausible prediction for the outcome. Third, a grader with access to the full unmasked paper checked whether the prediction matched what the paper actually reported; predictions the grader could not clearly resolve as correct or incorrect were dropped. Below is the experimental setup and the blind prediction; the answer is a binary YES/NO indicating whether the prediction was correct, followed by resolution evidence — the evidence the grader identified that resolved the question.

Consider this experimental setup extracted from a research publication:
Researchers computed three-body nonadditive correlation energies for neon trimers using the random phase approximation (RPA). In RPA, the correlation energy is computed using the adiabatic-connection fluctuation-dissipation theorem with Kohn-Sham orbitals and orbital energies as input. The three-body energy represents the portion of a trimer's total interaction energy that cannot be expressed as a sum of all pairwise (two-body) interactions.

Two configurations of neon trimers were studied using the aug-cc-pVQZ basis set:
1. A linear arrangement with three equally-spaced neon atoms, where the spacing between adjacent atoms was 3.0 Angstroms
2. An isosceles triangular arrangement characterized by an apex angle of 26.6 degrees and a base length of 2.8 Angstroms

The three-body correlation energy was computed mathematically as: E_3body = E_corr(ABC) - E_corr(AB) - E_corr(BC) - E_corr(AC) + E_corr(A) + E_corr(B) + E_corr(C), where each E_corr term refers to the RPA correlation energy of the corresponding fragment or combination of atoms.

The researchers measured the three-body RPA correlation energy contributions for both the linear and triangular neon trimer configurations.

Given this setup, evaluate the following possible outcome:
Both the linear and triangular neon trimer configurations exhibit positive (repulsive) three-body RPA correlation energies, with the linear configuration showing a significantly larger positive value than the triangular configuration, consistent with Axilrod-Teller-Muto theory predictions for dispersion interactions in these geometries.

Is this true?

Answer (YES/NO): NO